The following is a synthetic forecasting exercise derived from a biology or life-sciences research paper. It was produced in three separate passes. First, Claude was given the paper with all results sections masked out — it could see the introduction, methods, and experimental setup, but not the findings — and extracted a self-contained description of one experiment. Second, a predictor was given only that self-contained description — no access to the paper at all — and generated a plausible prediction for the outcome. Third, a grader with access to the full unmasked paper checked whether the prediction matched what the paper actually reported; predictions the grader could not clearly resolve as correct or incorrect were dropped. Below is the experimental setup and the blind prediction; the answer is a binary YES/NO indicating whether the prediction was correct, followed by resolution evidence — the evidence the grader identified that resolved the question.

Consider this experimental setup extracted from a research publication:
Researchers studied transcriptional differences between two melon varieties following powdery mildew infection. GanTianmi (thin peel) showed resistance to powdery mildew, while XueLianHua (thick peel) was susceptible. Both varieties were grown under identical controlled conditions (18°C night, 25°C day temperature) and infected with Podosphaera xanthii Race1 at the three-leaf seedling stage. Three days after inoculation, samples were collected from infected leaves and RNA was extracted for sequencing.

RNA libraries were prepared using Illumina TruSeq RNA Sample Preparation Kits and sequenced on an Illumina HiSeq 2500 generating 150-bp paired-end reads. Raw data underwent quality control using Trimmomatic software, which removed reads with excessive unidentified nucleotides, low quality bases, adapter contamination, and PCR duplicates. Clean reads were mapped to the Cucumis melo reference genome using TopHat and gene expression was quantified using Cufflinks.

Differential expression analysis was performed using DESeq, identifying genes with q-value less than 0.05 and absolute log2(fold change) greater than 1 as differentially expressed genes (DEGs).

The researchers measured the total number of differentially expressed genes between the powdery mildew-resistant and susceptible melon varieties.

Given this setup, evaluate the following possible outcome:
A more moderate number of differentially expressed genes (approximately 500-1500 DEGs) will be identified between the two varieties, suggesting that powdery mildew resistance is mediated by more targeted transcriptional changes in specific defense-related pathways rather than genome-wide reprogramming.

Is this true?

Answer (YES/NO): YES